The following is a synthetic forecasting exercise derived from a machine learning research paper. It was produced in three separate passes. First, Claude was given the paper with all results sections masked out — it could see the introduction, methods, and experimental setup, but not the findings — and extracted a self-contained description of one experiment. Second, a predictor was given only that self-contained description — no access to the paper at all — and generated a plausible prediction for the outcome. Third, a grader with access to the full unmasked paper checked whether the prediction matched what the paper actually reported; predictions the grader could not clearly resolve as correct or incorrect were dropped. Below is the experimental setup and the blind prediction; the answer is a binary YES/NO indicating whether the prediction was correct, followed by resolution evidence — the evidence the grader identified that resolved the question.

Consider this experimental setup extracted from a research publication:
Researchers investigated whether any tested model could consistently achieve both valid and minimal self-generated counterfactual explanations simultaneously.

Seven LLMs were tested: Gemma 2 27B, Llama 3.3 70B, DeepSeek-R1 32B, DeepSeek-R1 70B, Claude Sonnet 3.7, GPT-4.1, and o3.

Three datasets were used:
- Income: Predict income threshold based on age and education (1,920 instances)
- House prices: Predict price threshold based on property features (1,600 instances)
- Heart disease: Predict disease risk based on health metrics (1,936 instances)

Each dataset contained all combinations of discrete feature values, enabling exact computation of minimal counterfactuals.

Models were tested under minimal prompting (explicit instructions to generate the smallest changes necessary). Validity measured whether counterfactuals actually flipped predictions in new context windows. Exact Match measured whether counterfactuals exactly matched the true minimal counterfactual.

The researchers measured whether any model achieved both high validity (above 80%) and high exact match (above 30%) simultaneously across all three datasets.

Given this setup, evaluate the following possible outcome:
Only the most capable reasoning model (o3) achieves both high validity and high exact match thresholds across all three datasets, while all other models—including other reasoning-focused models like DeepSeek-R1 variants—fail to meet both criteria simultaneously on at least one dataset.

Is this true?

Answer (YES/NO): NO